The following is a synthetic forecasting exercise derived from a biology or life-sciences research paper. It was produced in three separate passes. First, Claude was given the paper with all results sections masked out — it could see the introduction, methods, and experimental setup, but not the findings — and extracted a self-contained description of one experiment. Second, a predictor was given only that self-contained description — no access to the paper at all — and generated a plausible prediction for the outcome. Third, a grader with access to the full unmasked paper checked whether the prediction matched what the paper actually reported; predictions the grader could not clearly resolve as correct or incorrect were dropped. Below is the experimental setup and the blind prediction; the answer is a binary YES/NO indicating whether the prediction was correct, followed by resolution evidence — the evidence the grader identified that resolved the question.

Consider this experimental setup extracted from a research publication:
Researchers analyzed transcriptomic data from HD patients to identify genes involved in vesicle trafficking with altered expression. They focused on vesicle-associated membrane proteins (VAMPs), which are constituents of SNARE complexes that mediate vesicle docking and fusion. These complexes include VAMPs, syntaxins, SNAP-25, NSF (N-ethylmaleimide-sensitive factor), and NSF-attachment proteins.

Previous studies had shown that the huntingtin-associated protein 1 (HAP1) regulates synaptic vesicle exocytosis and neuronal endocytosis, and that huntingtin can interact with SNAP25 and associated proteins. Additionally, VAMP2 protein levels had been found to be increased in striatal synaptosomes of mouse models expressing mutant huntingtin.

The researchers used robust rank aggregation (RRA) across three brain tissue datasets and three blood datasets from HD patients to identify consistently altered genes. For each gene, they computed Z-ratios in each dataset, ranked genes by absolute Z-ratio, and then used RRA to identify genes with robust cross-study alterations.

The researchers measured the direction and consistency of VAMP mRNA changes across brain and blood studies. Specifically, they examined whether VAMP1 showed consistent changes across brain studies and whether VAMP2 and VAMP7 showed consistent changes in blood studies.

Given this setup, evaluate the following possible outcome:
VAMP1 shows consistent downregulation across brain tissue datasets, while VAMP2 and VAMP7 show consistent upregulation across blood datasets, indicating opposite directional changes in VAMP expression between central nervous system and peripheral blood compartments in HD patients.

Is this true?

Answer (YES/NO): NO